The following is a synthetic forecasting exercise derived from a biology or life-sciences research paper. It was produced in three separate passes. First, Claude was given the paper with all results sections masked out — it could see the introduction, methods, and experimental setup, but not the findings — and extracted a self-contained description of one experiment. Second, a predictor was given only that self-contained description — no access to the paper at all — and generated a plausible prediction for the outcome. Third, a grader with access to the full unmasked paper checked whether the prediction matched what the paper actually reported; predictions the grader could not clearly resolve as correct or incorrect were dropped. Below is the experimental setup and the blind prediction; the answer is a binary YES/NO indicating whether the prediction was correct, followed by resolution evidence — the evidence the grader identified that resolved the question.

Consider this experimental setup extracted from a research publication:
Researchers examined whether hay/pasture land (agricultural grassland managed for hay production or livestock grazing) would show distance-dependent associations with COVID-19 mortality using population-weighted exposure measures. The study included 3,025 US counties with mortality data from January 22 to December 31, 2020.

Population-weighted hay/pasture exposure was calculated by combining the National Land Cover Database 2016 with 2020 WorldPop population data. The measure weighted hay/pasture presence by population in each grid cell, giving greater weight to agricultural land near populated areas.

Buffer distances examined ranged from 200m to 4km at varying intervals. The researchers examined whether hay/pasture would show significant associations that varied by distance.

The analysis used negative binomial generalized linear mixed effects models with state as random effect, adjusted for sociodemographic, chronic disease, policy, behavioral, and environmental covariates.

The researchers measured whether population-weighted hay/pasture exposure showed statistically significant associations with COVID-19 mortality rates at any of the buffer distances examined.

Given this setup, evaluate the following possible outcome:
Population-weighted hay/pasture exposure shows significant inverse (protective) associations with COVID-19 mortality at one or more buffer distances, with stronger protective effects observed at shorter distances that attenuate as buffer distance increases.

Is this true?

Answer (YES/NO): NO